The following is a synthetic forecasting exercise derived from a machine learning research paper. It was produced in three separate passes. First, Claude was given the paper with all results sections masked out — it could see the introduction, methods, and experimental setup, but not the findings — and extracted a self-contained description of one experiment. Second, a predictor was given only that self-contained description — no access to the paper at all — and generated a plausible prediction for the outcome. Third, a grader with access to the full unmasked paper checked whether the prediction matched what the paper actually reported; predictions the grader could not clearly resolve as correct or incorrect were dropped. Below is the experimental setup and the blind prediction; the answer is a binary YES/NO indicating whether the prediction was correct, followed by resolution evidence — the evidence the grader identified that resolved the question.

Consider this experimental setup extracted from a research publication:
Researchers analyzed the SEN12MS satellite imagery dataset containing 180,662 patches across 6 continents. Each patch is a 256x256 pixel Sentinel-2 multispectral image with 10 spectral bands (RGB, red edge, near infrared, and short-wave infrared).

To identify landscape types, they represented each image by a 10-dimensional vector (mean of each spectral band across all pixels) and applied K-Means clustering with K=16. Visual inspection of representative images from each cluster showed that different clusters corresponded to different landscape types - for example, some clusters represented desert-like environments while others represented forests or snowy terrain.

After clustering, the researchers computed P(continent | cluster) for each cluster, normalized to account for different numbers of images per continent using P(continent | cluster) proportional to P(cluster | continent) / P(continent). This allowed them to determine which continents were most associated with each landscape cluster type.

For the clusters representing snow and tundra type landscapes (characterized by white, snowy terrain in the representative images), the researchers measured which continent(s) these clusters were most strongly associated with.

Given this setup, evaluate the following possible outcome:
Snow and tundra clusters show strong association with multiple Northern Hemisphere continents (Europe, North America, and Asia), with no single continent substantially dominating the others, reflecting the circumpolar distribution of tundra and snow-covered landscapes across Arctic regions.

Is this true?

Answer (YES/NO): NO